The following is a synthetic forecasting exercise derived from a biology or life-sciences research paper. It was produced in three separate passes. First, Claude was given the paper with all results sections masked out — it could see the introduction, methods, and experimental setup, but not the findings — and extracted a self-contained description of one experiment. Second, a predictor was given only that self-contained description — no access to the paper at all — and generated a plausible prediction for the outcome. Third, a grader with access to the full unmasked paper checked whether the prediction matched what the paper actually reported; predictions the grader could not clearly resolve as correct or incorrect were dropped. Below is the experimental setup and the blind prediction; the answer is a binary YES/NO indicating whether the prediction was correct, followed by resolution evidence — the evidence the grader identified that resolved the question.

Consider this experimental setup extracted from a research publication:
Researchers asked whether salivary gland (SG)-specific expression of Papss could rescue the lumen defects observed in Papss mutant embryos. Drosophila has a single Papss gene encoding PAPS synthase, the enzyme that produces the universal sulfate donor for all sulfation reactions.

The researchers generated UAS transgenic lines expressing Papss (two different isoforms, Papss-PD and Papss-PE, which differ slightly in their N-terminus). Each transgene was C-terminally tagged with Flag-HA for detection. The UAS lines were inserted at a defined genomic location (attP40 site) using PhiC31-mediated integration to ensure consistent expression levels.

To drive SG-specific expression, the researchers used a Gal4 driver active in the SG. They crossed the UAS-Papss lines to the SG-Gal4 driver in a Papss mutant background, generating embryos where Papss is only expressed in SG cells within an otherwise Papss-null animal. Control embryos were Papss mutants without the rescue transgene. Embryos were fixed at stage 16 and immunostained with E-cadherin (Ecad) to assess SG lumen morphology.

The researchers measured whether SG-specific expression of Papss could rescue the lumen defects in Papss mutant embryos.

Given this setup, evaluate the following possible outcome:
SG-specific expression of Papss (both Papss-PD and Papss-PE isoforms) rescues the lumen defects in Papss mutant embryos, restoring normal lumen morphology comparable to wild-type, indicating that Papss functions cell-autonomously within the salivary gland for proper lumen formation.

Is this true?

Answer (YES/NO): NO